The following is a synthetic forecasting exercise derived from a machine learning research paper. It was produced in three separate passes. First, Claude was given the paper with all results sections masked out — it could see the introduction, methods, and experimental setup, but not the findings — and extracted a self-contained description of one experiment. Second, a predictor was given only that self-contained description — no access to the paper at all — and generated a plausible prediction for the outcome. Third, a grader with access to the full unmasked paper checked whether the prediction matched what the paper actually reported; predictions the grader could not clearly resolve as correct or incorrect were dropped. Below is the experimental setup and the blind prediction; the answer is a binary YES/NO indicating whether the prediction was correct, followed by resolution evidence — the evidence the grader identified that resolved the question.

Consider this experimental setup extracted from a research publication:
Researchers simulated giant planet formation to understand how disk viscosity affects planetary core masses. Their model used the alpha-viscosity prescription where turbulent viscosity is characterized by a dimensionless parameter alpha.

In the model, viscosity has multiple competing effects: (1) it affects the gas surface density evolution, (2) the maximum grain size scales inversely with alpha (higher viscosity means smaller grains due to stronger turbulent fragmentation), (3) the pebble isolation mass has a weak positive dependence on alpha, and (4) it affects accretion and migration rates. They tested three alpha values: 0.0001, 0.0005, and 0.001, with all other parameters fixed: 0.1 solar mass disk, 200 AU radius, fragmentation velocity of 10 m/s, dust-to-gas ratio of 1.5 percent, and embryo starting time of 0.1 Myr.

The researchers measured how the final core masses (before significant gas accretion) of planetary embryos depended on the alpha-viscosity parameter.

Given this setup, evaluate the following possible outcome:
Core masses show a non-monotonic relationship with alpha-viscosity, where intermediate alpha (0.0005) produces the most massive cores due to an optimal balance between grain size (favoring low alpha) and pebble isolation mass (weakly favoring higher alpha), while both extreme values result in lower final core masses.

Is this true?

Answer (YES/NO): NO